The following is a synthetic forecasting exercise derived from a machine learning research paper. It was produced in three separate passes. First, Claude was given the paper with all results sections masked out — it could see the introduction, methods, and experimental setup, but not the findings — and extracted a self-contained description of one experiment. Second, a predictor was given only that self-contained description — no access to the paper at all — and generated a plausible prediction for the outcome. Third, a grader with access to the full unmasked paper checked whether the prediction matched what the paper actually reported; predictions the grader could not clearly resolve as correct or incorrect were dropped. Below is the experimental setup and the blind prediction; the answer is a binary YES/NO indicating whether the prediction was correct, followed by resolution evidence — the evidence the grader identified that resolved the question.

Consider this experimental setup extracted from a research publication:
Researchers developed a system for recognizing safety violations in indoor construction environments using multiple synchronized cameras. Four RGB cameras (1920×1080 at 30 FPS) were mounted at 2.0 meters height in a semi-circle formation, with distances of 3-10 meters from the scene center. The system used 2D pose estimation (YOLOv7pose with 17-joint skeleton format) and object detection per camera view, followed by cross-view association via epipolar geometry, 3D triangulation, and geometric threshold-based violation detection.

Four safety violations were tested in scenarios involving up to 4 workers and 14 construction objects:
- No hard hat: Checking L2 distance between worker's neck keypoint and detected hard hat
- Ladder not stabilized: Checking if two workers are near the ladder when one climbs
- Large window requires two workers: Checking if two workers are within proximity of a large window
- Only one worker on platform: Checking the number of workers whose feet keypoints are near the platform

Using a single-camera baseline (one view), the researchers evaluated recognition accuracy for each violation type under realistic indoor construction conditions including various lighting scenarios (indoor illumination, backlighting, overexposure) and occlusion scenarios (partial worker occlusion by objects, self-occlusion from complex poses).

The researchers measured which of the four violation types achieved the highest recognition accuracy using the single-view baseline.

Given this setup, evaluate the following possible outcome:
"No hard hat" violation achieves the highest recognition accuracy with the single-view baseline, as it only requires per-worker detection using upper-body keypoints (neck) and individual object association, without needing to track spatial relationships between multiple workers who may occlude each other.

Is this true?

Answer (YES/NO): NO